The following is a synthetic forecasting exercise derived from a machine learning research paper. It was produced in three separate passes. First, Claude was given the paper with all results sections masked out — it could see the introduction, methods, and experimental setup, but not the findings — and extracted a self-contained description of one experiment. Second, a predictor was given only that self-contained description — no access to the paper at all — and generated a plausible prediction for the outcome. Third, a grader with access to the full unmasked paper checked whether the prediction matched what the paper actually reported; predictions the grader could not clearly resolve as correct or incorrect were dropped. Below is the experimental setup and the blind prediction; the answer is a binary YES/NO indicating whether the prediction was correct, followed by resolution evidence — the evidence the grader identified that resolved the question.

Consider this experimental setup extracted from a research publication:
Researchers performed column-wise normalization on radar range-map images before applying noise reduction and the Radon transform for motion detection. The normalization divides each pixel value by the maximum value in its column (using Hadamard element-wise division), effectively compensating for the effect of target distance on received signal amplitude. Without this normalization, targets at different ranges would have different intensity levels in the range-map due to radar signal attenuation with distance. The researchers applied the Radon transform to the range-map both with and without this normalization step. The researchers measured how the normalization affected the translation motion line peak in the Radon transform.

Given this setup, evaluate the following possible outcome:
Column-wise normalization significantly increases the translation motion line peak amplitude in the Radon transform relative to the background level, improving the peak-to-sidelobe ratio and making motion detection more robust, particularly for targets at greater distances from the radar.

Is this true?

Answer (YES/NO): NO